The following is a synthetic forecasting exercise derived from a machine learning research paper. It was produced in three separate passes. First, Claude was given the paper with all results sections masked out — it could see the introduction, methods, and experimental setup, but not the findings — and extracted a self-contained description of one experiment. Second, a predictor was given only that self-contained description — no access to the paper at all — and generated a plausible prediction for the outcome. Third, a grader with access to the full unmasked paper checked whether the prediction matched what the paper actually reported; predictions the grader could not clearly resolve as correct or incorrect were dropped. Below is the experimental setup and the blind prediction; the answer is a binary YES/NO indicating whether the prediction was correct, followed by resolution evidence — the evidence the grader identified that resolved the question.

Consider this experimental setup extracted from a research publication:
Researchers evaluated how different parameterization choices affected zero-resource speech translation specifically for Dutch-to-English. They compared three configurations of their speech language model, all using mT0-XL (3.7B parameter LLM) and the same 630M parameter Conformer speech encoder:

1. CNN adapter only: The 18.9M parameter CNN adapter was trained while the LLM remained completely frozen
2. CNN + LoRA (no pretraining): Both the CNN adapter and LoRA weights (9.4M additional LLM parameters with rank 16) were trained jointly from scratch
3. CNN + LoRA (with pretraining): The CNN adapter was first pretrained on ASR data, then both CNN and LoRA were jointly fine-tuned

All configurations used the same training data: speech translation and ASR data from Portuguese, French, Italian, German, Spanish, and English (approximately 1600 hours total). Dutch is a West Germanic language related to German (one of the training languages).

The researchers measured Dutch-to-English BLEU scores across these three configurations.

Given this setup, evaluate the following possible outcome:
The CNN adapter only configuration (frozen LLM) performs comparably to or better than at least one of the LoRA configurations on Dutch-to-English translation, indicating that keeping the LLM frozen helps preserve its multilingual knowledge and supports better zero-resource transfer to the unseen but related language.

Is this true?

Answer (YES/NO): YES